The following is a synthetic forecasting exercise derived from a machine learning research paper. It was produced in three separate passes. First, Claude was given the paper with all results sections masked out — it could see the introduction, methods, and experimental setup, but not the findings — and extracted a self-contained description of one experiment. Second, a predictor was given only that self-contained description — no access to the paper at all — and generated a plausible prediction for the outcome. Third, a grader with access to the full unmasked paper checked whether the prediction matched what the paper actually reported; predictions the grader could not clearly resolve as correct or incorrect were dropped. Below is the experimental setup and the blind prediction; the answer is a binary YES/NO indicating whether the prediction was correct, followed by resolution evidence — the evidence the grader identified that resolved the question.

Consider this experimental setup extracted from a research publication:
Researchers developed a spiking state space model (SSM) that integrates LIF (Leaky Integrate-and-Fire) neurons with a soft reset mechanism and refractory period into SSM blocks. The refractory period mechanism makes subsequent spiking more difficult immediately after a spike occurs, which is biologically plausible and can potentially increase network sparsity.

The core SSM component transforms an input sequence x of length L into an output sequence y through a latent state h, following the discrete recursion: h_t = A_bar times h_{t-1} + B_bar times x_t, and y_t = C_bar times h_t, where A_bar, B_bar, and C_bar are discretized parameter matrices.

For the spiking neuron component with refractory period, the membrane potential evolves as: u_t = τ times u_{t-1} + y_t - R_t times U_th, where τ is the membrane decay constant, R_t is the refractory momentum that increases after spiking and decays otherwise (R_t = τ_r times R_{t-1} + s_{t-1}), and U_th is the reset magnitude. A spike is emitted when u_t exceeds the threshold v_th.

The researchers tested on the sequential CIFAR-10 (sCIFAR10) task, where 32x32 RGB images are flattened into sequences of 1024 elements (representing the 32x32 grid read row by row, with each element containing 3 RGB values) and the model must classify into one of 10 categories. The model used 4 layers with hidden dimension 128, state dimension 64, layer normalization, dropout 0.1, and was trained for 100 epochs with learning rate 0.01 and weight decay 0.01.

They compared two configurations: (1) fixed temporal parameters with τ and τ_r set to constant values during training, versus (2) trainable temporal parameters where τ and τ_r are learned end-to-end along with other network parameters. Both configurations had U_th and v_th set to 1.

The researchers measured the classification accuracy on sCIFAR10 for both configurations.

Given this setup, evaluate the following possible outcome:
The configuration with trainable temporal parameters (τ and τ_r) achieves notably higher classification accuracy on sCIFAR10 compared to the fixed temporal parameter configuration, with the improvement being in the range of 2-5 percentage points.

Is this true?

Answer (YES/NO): NO